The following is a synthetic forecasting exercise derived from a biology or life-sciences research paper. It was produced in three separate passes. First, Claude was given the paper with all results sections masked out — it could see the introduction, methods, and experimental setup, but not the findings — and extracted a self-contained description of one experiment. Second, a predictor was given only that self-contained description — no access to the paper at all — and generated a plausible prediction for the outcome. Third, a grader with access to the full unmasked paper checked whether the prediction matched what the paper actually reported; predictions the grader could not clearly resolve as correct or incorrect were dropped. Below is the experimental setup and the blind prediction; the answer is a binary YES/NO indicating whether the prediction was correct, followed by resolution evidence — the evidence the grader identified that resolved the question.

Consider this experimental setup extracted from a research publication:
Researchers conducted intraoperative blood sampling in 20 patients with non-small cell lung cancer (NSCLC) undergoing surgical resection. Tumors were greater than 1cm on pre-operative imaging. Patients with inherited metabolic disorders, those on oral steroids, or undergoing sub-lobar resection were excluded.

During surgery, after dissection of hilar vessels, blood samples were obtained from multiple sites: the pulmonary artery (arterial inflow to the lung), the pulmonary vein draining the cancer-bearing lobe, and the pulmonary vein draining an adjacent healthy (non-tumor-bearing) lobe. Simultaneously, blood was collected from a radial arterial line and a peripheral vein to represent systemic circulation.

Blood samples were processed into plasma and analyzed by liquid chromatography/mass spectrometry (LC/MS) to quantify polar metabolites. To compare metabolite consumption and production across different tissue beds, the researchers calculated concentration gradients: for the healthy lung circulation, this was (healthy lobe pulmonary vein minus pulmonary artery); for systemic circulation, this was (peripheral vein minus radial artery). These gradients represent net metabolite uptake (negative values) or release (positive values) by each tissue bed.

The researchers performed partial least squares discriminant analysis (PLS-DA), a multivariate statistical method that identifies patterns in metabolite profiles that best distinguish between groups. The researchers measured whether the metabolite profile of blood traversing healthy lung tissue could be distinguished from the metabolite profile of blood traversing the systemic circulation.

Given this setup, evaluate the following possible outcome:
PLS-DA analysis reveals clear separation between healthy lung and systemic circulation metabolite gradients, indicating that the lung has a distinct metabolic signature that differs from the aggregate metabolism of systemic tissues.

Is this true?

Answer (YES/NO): YES